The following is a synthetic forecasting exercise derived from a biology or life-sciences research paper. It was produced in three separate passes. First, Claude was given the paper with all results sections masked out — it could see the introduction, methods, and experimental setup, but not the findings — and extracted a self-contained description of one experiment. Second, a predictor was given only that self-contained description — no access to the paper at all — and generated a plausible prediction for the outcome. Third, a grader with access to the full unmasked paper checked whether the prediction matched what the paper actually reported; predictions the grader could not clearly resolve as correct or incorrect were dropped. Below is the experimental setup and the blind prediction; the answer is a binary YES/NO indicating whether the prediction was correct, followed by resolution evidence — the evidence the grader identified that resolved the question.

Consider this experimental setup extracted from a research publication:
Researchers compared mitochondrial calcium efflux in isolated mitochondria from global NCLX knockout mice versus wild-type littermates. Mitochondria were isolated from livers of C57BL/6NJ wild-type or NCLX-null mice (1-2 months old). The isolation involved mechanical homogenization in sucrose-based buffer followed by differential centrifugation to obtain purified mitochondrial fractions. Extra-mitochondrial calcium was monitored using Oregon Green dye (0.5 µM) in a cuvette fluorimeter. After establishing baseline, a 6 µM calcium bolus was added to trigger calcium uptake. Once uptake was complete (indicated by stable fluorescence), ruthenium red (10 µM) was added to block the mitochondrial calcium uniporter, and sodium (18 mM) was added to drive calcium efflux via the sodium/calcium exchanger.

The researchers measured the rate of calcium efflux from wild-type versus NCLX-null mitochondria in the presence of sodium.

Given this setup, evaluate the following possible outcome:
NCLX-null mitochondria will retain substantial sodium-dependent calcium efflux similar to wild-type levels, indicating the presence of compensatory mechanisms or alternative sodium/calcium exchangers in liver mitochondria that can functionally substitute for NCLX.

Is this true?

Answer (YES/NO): NO